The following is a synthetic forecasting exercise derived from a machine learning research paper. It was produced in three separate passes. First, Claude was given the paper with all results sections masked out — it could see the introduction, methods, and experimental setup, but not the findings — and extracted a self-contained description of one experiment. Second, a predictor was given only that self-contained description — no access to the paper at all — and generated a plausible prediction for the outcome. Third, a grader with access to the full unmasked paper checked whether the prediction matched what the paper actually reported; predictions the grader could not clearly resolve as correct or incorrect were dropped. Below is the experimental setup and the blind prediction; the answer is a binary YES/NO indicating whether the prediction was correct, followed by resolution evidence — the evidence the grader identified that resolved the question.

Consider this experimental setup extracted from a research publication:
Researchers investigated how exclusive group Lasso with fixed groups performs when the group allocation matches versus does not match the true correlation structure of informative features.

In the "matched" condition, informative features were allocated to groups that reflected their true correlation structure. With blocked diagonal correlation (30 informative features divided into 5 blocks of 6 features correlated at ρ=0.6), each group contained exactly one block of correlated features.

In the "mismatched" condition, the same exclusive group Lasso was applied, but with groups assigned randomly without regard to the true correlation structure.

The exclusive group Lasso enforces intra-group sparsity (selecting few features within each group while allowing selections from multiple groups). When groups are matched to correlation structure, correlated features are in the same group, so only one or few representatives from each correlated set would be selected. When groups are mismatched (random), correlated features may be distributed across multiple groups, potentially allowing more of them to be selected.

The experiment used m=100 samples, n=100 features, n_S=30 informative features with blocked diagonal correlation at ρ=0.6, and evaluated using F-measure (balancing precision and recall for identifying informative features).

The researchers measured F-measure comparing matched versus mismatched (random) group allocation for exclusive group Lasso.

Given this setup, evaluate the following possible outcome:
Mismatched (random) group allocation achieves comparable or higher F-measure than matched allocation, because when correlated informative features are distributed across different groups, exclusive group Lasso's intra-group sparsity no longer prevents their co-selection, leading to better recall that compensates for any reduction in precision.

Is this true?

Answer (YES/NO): NO